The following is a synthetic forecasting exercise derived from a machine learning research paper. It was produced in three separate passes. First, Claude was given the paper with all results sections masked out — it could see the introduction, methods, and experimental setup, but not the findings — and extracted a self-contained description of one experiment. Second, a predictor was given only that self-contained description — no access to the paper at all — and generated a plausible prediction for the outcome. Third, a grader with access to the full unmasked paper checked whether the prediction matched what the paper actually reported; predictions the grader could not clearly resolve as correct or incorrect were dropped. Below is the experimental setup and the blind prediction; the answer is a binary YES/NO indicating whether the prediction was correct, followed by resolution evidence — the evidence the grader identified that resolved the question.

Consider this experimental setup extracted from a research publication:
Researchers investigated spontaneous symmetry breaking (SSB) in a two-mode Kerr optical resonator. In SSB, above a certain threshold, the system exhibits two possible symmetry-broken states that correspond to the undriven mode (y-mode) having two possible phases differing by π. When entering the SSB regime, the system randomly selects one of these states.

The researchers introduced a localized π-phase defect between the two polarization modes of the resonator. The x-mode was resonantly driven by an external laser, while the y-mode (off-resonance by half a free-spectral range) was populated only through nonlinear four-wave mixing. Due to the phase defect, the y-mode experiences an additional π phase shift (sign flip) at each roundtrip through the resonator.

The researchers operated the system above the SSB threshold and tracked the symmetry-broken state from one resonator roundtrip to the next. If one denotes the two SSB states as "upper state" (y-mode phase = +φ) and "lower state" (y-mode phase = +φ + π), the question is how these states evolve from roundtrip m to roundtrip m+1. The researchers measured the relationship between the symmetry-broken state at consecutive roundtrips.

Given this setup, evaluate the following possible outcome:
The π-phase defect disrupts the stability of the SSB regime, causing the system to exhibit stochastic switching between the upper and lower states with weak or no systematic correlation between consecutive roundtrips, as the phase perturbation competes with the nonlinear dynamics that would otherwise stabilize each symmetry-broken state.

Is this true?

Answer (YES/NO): NO